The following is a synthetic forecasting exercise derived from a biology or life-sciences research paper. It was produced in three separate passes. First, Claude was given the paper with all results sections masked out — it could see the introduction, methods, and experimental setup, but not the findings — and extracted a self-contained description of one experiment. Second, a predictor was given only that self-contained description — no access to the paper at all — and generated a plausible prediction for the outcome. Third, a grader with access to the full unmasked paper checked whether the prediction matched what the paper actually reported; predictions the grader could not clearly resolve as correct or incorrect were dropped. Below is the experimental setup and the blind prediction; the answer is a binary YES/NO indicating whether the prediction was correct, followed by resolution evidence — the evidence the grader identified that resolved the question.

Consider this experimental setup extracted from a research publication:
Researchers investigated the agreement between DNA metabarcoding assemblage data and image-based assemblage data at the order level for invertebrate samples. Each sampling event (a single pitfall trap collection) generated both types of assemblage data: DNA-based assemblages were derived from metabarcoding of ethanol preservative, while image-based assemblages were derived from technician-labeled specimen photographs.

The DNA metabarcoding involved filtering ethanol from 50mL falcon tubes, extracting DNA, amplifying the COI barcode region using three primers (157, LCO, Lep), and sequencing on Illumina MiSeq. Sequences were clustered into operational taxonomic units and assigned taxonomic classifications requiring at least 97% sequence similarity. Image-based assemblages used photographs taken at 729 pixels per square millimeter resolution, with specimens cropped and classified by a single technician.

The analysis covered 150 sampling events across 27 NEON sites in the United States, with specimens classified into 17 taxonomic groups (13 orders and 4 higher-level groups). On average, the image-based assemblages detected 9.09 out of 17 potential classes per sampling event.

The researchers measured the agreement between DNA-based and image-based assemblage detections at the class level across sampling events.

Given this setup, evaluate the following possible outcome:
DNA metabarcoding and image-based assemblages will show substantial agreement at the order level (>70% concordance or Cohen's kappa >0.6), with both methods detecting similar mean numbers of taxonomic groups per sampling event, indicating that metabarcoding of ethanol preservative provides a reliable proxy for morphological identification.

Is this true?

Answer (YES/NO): NO